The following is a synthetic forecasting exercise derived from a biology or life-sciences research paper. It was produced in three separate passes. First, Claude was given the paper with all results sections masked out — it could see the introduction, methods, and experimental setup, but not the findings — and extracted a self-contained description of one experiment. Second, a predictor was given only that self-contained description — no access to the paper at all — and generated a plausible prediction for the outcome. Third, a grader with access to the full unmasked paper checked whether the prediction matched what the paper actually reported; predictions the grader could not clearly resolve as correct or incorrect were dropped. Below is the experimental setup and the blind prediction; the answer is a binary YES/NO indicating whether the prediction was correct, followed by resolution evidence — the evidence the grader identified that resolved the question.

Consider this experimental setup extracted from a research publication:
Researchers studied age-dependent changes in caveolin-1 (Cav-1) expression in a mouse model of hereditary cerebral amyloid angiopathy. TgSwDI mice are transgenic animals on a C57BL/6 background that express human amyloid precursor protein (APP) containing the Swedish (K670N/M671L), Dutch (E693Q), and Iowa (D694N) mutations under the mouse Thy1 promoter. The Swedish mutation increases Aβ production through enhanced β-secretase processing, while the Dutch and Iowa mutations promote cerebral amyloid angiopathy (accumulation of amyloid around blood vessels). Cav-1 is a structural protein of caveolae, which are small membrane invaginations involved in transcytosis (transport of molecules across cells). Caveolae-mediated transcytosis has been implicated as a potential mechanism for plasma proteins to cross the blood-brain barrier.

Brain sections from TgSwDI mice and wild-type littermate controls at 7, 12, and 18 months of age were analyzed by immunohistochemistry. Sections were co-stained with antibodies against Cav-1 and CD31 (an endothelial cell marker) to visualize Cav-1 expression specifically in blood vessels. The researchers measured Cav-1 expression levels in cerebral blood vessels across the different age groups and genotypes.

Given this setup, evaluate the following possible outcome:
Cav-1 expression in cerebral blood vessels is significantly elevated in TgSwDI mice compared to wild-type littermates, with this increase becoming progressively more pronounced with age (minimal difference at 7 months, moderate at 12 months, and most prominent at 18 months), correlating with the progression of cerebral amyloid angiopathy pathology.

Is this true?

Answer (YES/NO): NO